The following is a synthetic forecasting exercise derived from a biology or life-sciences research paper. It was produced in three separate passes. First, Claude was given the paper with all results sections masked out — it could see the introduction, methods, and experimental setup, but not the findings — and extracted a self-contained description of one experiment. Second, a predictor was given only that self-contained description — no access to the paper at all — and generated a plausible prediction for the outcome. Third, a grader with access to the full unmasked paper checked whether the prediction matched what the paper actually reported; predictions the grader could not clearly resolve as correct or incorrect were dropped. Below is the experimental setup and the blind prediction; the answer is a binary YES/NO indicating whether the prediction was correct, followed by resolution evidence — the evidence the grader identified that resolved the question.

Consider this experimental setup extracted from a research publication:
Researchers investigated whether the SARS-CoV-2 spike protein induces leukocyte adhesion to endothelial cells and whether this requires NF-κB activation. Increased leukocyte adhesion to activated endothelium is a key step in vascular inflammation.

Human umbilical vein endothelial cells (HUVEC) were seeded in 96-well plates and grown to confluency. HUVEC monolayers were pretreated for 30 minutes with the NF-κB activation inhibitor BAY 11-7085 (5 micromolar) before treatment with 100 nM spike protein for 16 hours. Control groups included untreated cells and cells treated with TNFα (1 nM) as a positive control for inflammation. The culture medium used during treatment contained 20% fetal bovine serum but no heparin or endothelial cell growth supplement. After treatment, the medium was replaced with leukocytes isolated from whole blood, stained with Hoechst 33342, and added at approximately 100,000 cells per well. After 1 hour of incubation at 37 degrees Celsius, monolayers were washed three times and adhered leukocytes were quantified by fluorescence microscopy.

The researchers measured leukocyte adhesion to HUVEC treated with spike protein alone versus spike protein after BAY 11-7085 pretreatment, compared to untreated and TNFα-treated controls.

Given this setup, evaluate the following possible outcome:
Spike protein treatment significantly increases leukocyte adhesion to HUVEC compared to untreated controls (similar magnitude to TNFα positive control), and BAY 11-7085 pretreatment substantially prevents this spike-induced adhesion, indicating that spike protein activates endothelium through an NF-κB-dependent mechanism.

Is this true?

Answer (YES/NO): YES